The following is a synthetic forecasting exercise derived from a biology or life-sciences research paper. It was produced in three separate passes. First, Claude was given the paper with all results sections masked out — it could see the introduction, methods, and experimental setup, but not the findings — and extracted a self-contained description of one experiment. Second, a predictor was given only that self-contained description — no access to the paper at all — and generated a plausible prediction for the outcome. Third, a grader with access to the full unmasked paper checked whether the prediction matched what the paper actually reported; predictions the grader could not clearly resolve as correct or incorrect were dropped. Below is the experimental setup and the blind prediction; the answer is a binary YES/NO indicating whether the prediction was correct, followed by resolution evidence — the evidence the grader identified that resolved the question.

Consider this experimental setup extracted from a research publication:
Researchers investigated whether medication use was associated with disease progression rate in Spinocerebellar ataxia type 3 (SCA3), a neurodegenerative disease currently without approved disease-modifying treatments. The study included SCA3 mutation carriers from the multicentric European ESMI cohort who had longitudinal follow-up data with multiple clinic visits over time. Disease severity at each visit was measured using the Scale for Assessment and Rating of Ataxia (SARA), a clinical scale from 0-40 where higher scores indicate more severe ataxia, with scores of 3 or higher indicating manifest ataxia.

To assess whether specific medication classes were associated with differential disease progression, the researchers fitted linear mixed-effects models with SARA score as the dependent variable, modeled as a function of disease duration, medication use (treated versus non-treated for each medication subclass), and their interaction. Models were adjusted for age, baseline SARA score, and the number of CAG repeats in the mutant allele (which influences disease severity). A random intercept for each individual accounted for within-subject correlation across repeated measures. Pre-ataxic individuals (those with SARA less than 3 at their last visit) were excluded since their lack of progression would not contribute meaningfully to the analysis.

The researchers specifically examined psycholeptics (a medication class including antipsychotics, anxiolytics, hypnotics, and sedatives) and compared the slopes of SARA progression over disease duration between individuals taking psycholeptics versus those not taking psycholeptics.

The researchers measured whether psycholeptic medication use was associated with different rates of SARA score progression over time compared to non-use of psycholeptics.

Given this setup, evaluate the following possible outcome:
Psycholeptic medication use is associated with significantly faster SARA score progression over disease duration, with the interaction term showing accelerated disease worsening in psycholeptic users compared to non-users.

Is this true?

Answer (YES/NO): NO